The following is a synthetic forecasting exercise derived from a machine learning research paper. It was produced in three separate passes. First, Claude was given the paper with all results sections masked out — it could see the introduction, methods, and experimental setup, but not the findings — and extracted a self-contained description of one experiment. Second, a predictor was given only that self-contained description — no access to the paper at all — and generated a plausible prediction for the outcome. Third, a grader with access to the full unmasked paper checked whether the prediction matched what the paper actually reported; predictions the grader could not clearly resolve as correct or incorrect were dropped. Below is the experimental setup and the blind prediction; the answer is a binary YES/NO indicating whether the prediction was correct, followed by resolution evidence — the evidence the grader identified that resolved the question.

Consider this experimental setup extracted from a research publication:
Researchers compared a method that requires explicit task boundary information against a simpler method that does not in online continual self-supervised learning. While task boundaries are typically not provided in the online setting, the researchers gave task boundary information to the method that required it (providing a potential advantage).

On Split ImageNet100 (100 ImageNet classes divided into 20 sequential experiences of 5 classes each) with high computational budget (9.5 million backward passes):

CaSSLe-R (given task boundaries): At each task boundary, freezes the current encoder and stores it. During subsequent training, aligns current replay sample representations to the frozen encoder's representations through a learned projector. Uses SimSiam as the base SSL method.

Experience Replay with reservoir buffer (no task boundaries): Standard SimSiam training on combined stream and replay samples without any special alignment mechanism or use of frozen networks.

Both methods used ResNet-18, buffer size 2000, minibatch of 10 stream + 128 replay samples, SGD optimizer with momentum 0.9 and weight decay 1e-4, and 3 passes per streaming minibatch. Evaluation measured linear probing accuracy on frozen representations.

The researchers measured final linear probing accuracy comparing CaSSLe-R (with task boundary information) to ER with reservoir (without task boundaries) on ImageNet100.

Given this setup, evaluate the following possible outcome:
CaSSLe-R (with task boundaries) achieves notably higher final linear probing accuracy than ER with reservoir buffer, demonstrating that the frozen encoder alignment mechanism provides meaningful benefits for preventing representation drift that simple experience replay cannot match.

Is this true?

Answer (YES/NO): NO